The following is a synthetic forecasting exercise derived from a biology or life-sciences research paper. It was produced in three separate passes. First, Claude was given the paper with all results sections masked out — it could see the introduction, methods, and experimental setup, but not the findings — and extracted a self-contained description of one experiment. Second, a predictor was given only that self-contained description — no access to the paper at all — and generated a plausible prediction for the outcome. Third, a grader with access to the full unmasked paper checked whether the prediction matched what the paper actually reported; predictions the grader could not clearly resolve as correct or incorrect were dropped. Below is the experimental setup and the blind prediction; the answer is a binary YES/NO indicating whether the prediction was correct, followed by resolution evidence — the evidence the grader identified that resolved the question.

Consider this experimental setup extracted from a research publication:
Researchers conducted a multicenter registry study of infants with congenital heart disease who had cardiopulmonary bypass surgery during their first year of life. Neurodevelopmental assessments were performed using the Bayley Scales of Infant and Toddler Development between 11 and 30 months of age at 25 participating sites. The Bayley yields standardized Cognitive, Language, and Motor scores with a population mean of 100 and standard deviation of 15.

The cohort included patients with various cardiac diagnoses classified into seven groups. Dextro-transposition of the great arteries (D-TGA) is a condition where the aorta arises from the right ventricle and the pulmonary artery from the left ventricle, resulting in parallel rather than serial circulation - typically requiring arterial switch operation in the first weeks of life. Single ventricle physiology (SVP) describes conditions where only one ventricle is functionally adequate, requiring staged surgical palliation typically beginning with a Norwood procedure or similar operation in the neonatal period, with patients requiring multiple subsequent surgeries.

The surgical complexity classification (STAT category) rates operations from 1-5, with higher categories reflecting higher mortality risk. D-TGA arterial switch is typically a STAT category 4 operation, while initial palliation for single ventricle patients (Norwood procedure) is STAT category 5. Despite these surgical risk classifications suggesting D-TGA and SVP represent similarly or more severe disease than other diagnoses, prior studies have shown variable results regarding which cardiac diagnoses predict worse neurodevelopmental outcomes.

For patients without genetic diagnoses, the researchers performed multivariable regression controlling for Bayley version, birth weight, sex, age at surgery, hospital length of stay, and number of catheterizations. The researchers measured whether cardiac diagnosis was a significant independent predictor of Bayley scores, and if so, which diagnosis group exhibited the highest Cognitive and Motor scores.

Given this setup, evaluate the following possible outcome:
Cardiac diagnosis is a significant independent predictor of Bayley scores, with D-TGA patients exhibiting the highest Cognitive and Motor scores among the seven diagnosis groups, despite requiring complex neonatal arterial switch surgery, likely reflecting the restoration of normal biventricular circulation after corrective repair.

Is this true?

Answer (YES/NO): YES